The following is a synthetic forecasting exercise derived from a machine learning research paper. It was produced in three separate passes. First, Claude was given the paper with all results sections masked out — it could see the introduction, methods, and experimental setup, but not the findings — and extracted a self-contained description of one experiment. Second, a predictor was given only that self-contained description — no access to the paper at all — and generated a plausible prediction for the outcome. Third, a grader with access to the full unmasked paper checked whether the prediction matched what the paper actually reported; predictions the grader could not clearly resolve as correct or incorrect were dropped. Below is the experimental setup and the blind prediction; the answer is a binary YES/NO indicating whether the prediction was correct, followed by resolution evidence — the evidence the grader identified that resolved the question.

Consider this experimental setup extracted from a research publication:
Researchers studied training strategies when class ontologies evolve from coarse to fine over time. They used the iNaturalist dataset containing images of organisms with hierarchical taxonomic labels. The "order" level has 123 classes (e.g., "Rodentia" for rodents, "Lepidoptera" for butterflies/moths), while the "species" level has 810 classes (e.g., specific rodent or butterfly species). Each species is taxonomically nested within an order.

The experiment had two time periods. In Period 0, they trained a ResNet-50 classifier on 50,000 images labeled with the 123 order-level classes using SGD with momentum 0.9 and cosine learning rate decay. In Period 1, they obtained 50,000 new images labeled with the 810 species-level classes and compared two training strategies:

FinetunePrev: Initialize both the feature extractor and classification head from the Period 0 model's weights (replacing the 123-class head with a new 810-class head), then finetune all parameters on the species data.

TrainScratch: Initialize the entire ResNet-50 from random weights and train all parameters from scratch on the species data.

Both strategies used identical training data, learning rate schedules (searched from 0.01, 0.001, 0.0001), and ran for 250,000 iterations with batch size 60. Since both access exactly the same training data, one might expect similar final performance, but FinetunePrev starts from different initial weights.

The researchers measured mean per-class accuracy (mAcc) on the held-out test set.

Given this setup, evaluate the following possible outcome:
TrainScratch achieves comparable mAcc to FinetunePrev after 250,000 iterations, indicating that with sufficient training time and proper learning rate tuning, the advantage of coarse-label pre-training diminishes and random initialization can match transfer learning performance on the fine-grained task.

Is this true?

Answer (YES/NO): NO